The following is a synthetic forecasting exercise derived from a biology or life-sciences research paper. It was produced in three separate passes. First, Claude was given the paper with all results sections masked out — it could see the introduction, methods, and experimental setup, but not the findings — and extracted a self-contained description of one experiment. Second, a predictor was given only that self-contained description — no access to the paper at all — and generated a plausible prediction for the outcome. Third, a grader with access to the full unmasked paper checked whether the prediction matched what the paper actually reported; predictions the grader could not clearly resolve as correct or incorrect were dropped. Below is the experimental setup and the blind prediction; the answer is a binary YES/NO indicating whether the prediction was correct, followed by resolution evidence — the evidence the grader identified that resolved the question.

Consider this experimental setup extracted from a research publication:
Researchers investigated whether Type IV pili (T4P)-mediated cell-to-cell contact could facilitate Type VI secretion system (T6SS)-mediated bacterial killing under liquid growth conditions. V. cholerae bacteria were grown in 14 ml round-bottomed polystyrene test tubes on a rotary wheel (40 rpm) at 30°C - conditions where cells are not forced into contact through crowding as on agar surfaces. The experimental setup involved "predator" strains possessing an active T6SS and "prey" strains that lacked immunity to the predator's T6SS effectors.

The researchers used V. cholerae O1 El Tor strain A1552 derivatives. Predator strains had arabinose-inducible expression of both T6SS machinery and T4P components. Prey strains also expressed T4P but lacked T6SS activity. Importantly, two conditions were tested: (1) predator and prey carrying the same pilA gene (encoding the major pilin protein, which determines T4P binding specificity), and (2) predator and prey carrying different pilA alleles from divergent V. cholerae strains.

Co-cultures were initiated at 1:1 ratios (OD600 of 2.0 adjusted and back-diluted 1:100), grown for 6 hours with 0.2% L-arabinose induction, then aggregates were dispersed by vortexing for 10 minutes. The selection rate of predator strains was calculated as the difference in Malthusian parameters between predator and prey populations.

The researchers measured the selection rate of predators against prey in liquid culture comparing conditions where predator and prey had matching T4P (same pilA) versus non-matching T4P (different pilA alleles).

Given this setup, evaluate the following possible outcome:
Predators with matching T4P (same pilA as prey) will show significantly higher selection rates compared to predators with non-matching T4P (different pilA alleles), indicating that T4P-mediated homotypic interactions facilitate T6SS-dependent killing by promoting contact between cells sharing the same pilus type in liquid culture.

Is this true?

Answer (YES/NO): YES